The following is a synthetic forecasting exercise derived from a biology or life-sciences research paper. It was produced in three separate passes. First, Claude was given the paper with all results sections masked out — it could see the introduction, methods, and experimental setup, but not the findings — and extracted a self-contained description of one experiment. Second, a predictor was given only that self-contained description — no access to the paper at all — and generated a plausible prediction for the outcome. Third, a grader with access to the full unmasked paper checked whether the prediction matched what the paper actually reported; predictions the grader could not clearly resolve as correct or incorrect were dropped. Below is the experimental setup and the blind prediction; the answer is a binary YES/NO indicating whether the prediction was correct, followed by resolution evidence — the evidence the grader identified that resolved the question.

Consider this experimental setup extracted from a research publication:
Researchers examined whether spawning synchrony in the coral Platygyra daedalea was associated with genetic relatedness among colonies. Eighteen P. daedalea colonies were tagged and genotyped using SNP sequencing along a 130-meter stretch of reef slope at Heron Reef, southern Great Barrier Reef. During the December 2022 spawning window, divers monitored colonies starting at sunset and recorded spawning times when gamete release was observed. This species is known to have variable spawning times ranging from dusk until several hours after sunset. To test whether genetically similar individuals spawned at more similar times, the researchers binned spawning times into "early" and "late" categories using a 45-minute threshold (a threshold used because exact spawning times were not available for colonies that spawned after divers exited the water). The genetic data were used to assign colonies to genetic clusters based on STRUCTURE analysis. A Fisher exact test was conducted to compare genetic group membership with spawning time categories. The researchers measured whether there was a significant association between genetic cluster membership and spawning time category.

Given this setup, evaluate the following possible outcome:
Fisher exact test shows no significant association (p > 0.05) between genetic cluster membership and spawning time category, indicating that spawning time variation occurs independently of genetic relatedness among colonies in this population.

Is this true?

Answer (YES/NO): NO